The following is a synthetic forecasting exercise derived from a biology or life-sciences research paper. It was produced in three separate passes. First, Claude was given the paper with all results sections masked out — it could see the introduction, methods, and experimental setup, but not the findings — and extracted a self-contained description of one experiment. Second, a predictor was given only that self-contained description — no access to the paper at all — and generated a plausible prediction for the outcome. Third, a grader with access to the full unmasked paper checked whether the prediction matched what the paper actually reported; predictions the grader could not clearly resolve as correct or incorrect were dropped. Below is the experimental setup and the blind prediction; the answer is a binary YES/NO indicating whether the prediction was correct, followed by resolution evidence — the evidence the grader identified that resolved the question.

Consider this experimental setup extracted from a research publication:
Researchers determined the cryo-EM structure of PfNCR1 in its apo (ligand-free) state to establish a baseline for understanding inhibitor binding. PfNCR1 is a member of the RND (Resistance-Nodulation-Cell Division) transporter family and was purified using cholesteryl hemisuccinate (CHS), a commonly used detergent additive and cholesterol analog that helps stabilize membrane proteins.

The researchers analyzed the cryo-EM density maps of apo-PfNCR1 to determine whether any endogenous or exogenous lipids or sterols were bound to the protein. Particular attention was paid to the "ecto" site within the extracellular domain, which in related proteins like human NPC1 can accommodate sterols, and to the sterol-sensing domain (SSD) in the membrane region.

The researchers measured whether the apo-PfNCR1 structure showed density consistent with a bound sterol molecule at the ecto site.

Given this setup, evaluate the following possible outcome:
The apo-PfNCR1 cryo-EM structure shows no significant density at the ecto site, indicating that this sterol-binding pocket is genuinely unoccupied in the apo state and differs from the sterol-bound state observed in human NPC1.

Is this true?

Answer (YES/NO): NO